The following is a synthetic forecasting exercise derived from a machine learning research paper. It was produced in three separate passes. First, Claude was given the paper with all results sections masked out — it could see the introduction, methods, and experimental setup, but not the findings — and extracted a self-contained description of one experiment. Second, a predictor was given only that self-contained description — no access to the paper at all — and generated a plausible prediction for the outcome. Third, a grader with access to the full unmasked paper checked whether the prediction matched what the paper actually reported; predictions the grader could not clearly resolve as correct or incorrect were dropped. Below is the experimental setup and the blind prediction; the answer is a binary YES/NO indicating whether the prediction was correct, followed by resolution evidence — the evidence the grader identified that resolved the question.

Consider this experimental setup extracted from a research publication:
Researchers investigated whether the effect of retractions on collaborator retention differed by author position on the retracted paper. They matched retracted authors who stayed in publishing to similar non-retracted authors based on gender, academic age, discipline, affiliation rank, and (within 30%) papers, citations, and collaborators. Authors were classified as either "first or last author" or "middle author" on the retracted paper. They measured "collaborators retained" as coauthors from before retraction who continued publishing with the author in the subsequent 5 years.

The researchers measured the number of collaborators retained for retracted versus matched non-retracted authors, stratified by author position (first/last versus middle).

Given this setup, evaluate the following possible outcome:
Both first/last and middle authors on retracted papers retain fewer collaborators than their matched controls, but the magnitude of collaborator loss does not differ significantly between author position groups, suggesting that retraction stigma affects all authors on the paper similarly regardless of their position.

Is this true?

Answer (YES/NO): NO